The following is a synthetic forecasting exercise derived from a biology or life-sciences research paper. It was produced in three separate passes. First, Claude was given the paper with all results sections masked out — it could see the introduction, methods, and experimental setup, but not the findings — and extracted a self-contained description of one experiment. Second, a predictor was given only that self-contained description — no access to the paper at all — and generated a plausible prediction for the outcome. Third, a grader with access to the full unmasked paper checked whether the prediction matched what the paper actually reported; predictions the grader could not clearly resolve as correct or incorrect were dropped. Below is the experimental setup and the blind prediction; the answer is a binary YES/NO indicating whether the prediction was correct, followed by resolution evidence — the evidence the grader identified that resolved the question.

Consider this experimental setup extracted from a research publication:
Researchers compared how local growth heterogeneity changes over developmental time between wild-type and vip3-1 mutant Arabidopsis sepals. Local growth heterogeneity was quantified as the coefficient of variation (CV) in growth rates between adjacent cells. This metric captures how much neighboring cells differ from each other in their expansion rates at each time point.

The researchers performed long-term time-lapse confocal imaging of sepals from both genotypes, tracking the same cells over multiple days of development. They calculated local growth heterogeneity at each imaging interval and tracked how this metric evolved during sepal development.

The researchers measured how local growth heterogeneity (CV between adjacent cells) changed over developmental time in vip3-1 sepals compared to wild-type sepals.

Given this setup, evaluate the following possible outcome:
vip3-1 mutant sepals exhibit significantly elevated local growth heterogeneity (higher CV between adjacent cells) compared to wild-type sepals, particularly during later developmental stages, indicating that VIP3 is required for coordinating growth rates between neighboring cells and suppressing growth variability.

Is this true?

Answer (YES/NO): YES